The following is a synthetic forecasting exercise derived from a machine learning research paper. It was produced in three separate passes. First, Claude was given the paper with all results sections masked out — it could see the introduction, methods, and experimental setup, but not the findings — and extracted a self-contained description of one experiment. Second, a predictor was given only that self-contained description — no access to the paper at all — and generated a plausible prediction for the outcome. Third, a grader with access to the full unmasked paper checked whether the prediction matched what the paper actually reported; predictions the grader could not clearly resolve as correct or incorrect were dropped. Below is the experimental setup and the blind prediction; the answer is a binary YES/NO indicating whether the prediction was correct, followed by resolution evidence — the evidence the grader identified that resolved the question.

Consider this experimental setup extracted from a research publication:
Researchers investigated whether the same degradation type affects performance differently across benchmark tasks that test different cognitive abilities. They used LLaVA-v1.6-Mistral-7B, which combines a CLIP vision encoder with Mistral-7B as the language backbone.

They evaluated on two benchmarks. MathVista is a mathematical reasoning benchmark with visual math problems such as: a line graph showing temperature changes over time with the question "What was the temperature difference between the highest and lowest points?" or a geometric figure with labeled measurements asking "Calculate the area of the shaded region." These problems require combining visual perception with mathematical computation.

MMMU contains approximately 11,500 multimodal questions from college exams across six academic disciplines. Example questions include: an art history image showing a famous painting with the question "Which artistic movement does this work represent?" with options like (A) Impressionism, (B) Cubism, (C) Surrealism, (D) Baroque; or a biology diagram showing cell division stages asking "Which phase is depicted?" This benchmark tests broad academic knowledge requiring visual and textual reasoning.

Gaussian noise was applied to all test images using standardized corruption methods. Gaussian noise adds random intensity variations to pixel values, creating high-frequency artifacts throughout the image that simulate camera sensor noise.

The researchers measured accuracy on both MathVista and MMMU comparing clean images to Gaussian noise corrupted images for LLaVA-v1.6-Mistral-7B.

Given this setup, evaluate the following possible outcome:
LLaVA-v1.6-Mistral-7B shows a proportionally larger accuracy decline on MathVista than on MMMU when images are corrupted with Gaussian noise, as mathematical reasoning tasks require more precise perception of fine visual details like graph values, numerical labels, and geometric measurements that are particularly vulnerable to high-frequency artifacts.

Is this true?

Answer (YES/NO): NO